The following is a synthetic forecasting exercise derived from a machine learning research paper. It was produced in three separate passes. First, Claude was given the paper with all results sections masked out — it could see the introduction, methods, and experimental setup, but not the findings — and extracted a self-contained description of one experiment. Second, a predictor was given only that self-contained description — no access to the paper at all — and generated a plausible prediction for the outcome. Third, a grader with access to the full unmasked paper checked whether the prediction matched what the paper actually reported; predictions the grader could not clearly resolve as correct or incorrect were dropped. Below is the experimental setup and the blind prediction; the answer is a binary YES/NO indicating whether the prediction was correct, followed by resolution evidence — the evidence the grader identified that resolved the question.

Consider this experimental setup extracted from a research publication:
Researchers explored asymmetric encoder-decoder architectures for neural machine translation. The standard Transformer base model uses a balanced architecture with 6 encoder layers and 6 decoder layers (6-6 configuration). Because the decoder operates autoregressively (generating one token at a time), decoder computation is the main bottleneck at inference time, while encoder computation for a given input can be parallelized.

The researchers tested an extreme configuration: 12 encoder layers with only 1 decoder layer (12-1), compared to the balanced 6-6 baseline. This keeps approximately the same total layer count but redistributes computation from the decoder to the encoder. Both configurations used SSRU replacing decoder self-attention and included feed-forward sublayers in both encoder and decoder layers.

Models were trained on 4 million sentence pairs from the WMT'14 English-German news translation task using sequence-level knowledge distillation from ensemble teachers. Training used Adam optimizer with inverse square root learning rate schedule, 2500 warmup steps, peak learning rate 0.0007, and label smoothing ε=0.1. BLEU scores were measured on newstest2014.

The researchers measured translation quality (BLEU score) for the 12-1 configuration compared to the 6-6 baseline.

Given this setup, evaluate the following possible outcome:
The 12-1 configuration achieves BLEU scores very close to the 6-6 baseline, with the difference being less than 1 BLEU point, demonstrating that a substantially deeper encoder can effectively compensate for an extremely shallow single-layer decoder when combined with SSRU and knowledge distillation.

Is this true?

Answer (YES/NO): YES